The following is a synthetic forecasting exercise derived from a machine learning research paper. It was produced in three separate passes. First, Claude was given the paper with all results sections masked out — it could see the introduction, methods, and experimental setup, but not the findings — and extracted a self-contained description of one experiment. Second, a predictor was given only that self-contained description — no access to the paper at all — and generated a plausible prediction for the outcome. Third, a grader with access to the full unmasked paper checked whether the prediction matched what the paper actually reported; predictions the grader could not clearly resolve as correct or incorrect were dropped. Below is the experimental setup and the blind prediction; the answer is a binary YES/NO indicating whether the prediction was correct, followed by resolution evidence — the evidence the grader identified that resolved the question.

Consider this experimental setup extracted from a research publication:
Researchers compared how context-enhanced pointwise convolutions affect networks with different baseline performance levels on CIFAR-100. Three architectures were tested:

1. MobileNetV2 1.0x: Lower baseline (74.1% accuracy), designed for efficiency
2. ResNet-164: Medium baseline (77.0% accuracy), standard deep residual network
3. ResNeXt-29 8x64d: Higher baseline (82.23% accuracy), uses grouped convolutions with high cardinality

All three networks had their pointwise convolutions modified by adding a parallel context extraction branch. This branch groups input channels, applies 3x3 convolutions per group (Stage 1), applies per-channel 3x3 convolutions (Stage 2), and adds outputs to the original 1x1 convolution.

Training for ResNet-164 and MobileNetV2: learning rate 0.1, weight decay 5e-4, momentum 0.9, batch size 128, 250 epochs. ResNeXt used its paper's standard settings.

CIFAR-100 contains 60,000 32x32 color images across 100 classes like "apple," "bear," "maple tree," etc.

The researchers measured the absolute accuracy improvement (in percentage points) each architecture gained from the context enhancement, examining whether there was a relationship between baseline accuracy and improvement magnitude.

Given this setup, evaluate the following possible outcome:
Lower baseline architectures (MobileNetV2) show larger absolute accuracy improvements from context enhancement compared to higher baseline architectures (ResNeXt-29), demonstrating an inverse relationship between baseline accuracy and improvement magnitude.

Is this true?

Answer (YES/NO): NO